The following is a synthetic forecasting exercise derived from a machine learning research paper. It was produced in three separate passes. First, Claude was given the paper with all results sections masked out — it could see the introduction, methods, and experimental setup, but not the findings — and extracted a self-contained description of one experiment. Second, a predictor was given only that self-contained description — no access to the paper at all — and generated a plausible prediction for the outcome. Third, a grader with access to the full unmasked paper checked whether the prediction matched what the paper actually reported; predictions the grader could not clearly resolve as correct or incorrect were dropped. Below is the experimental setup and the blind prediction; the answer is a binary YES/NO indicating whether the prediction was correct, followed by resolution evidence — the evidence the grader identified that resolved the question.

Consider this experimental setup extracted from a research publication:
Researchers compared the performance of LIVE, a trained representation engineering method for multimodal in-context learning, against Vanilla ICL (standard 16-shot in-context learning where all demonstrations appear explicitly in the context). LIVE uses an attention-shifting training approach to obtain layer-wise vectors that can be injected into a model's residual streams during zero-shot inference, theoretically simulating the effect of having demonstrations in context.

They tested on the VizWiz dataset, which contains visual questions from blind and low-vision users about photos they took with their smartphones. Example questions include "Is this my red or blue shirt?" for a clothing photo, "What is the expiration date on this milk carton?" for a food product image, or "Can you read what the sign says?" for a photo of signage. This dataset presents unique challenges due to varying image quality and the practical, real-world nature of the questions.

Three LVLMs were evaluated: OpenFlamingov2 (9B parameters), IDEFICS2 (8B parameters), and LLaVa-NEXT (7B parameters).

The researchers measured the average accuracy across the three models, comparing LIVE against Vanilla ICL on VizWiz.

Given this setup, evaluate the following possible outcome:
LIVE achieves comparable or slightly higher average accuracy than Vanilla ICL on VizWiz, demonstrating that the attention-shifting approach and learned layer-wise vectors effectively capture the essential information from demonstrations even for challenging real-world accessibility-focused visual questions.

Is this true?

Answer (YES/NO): NO